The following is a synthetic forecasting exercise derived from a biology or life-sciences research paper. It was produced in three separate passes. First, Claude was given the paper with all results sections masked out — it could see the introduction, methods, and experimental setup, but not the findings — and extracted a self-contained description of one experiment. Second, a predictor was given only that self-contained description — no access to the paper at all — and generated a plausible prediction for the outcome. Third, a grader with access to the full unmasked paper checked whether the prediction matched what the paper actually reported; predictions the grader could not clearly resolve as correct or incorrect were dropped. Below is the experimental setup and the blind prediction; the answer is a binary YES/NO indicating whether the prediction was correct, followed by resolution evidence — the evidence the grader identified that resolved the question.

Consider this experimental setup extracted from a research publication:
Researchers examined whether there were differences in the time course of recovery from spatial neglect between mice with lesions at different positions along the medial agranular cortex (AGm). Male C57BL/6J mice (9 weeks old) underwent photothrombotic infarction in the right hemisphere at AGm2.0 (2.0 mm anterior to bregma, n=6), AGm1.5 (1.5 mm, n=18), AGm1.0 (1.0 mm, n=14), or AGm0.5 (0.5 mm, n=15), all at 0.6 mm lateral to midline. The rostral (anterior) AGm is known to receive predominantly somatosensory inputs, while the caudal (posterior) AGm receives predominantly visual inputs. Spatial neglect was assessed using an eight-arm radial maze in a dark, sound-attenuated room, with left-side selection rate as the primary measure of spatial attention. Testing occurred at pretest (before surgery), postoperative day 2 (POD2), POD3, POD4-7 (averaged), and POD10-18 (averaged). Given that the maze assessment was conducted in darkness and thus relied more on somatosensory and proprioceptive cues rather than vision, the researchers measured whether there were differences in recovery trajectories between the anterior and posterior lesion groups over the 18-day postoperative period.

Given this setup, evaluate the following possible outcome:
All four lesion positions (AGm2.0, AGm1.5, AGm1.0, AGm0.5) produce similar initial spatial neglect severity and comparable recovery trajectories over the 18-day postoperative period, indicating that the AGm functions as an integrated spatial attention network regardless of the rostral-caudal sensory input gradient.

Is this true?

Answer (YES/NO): NO